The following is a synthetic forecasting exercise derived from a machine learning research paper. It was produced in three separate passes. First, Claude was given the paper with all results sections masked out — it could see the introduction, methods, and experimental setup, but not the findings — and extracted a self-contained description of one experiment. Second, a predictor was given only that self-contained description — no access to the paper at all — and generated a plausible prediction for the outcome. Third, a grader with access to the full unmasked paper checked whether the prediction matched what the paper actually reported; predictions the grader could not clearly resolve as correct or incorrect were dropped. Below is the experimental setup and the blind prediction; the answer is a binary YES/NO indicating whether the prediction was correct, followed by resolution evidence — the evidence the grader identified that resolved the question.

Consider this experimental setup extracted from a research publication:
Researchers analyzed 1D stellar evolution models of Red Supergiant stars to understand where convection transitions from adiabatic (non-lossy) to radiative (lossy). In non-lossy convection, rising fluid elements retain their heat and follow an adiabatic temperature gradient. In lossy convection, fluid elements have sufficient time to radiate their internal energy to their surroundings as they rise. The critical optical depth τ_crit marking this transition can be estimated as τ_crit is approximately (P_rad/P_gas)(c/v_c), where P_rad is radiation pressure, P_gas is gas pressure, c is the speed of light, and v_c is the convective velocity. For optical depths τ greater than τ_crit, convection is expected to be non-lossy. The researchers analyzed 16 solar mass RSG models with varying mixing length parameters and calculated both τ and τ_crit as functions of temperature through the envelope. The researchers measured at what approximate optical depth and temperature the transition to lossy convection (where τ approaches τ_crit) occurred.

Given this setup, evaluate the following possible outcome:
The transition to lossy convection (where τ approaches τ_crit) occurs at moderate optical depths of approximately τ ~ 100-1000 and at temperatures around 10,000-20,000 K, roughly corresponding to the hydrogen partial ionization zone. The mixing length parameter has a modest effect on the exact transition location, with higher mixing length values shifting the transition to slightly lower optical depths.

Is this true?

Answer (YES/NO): YES